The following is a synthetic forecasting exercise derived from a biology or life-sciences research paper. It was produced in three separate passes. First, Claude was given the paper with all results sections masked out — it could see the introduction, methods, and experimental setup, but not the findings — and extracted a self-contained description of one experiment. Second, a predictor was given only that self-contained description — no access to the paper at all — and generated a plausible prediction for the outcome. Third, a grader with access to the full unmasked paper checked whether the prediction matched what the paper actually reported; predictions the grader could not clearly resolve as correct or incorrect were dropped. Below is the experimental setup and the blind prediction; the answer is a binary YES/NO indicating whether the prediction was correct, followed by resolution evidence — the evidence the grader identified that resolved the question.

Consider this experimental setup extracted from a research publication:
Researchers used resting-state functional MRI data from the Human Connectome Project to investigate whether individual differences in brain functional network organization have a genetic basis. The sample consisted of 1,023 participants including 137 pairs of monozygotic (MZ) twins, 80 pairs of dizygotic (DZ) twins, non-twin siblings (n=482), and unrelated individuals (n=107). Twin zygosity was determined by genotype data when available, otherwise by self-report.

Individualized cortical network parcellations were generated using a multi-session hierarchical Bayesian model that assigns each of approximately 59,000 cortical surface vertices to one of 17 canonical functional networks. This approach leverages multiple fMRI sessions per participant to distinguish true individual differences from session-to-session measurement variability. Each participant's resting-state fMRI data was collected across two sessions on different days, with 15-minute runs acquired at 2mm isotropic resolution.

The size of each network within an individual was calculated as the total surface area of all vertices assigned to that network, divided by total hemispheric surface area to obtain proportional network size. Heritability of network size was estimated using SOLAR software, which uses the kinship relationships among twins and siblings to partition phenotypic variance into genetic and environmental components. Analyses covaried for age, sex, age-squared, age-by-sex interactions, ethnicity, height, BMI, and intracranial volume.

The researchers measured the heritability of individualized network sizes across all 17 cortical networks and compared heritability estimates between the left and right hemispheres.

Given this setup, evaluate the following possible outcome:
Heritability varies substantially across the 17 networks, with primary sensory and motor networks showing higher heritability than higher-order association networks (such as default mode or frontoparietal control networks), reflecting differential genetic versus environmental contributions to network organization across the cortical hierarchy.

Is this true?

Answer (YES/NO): YES